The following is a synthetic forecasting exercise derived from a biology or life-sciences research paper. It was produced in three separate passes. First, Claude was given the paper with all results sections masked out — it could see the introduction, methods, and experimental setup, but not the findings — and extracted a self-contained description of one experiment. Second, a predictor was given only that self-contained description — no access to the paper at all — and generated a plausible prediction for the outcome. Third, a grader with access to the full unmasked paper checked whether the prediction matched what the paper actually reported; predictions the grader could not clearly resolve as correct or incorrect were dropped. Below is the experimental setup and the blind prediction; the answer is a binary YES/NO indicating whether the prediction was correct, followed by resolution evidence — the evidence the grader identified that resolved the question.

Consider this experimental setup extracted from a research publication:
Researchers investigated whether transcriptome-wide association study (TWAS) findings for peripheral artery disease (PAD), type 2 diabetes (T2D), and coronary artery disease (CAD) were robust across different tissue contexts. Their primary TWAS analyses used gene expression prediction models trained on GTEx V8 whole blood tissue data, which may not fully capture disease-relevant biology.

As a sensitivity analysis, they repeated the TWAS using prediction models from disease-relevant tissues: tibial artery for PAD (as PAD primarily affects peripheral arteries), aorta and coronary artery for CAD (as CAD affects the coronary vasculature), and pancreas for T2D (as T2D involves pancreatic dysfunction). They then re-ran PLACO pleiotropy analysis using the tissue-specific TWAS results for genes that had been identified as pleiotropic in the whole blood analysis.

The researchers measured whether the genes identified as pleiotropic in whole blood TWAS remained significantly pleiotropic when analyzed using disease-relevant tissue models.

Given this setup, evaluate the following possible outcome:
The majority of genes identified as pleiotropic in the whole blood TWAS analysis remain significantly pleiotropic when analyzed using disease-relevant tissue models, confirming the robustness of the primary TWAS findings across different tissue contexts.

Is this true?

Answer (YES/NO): NO